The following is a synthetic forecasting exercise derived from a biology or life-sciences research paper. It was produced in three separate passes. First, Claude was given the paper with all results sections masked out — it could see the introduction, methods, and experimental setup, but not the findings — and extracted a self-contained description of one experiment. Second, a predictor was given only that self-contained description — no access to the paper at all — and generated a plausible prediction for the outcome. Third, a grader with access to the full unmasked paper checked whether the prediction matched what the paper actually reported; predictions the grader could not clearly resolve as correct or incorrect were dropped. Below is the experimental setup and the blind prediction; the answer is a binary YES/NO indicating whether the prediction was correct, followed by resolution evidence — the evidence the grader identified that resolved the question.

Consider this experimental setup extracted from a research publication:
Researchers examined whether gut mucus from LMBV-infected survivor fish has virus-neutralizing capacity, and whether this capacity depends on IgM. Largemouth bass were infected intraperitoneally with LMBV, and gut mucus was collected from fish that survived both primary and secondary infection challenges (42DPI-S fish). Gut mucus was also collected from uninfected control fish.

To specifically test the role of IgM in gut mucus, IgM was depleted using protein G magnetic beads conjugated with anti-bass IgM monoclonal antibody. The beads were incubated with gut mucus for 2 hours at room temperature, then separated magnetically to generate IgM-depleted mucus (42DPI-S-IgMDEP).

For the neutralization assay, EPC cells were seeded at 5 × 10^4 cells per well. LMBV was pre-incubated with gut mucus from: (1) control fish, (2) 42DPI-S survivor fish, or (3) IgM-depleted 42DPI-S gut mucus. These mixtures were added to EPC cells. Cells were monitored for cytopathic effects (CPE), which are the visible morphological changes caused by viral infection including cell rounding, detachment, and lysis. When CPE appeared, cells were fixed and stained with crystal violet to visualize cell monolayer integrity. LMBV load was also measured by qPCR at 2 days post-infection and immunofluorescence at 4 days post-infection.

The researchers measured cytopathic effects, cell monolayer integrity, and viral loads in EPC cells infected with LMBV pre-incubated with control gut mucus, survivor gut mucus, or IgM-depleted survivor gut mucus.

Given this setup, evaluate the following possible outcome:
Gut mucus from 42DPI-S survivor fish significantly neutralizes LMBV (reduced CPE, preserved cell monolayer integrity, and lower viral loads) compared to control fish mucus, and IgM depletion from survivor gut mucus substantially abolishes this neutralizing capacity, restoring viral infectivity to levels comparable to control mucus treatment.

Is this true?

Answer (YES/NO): YES